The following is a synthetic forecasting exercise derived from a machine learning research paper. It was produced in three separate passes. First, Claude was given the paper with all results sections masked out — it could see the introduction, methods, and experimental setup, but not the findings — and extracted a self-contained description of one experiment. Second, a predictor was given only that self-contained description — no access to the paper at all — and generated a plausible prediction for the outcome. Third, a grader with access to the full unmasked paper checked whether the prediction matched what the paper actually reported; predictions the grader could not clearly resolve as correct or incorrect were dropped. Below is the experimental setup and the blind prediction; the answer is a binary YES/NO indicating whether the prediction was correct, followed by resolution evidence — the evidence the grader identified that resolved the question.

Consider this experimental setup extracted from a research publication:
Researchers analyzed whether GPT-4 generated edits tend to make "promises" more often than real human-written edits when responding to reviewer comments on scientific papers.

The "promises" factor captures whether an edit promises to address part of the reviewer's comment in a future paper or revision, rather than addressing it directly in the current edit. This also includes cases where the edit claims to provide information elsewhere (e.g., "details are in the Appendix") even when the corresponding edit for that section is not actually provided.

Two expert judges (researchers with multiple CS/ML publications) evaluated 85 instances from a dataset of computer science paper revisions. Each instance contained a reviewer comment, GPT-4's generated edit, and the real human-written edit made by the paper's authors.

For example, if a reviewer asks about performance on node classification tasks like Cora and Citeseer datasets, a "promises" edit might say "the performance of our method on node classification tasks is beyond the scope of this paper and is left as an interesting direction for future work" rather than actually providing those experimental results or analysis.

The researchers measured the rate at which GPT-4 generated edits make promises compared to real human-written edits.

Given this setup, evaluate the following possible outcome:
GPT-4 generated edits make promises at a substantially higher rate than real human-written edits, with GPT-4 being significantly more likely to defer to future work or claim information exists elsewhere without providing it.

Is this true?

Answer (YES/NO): YES